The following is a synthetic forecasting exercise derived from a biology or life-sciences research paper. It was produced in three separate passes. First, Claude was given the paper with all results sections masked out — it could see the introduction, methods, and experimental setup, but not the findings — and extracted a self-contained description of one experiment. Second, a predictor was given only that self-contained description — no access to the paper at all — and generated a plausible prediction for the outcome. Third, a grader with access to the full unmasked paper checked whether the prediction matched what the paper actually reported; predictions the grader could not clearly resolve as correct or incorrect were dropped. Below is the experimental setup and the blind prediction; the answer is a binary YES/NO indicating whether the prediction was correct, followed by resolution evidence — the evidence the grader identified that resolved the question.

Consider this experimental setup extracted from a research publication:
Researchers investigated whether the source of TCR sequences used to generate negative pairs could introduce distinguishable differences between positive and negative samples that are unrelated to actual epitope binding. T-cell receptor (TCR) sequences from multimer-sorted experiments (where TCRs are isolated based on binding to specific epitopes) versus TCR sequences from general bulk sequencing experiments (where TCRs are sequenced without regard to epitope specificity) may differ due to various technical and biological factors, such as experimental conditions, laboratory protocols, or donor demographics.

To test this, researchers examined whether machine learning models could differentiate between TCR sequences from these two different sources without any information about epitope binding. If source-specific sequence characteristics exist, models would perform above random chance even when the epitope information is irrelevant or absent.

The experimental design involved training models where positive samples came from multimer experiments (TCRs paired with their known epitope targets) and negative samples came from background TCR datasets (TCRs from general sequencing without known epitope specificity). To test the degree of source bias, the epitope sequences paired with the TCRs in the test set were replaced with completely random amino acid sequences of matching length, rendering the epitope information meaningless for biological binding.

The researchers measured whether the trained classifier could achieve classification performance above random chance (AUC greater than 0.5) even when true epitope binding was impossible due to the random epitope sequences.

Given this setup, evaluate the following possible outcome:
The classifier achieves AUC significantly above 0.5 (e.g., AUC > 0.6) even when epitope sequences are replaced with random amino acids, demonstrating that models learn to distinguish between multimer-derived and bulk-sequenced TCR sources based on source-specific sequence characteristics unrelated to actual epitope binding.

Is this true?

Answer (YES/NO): YES